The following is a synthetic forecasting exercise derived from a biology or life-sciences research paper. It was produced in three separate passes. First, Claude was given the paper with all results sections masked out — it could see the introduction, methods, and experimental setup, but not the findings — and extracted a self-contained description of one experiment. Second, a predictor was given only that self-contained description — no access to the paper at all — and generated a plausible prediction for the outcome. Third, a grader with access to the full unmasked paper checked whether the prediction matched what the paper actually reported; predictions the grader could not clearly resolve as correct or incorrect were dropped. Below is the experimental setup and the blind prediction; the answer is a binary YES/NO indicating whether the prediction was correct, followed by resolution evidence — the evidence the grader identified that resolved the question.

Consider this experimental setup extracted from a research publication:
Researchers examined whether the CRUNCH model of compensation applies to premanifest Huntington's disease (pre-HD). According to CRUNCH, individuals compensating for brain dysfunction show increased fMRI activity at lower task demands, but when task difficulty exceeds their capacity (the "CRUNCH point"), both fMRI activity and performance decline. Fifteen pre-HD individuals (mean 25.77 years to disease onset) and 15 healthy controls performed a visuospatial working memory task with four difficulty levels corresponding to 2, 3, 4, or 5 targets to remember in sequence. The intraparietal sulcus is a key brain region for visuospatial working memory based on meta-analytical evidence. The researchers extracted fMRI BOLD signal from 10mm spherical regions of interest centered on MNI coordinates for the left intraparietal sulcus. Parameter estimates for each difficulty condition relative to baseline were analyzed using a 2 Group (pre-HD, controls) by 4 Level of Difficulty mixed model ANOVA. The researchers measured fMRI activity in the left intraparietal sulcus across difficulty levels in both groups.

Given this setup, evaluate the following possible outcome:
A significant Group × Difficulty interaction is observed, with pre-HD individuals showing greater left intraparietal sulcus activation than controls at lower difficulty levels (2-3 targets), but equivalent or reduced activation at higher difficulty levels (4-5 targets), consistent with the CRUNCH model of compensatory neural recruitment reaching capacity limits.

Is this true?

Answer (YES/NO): NO